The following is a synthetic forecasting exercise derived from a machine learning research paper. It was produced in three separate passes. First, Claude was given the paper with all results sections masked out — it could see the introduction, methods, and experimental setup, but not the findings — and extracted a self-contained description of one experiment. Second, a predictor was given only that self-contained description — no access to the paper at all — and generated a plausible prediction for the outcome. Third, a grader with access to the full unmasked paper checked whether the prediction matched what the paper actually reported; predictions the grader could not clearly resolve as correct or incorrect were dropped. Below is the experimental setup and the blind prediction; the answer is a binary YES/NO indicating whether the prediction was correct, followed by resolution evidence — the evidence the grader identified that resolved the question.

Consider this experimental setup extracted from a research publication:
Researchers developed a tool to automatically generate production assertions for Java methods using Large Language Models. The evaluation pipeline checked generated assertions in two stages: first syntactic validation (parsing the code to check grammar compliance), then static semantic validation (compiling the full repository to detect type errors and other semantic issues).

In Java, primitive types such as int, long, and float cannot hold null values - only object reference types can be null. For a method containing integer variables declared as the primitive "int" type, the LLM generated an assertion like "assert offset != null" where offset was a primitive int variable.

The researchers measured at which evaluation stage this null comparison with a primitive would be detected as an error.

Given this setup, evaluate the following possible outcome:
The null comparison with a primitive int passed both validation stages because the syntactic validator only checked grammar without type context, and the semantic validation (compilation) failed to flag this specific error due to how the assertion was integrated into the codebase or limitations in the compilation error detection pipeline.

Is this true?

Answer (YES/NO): NO